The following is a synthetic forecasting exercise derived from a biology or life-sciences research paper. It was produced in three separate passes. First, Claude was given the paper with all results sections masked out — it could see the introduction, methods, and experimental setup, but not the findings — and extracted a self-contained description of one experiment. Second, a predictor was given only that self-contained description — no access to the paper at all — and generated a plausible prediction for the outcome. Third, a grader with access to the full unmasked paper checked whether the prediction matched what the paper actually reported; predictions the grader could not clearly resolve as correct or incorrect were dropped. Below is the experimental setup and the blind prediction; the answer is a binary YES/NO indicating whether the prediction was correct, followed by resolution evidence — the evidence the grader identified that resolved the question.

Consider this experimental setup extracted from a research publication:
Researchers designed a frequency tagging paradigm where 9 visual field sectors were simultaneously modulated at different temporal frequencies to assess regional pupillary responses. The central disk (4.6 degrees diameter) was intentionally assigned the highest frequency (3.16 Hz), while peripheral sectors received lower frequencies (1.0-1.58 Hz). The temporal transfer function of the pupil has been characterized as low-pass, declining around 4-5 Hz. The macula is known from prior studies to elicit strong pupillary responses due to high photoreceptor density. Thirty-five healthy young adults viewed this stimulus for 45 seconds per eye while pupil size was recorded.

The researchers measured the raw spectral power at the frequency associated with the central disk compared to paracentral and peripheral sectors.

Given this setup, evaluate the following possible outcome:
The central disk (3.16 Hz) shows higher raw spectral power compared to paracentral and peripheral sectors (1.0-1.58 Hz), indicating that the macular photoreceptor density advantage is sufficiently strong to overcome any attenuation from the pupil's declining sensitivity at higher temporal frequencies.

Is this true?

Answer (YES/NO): NO